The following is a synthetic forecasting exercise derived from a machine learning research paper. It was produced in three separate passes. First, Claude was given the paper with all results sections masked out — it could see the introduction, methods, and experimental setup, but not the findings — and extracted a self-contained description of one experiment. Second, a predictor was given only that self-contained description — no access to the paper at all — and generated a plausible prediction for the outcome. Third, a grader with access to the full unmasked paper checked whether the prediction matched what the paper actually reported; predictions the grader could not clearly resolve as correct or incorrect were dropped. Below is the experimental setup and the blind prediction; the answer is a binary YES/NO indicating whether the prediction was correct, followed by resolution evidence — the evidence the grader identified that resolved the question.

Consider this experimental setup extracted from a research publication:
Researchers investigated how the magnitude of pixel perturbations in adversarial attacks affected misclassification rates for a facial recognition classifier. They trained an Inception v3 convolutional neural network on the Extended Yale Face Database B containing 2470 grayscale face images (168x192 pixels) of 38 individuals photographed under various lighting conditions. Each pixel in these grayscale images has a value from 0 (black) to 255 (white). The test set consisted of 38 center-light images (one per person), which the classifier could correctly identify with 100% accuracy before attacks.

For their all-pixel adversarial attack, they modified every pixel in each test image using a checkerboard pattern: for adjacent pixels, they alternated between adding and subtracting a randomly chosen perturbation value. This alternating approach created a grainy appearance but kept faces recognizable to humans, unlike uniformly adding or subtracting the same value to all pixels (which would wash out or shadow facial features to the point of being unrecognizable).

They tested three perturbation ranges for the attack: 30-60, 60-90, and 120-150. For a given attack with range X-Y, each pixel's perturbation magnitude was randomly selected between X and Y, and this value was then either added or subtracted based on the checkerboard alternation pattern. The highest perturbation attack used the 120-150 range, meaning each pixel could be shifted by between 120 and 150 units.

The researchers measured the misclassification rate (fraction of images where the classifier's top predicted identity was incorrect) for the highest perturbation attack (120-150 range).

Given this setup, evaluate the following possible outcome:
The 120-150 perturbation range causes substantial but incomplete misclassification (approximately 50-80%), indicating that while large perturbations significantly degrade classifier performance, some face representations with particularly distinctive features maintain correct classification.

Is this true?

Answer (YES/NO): NO